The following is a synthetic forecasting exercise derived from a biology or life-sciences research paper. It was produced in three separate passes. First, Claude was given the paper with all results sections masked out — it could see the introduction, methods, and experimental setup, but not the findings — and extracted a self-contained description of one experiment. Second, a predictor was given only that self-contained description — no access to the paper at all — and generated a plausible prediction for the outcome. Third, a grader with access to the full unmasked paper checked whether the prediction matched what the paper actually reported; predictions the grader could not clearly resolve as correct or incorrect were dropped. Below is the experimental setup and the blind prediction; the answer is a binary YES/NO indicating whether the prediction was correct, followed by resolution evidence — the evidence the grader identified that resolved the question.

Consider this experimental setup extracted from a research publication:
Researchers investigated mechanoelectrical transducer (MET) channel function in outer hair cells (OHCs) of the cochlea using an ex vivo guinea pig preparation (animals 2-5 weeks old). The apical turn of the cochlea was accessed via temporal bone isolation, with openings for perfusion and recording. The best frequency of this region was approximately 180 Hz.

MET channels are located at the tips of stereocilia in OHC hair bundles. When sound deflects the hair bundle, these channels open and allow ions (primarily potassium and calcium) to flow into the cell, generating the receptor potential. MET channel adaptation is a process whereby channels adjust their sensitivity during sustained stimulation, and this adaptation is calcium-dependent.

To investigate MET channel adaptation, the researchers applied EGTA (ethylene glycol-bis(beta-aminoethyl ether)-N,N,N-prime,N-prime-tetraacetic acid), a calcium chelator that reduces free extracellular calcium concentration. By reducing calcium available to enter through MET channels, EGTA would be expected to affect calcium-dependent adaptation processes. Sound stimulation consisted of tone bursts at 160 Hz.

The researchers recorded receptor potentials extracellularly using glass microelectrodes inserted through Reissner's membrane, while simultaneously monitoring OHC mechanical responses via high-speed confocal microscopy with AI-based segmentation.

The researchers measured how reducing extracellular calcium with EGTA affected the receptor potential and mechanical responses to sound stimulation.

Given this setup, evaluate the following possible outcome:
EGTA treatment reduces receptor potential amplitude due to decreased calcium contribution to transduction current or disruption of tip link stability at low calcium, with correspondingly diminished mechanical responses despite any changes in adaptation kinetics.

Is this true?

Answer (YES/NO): NO